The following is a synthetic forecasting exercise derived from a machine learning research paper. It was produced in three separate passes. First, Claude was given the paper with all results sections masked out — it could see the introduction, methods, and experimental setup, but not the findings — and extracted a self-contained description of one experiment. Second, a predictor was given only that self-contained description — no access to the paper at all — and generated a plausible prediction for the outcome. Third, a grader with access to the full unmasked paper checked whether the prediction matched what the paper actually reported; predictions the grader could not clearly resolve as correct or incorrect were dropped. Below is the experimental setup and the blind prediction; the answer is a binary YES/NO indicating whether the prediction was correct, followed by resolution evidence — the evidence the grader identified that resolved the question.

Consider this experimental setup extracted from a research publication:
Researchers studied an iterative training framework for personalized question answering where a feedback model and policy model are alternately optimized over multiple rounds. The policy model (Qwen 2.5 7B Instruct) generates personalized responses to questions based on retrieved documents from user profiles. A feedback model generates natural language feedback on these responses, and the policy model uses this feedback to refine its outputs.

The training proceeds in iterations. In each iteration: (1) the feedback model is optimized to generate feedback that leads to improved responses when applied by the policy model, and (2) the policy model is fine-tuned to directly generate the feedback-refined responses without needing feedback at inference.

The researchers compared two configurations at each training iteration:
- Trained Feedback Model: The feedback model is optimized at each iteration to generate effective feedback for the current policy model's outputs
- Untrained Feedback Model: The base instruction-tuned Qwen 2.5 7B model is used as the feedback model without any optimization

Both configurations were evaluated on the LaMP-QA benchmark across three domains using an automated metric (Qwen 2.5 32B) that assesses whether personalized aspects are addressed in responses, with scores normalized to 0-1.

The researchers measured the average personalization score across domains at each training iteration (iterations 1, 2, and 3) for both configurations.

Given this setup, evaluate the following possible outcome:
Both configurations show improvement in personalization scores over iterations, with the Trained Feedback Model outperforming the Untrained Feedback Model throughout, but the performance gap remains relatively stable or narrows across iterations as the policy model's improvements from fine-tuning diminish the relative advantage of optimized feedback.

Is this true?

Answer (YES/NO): NO